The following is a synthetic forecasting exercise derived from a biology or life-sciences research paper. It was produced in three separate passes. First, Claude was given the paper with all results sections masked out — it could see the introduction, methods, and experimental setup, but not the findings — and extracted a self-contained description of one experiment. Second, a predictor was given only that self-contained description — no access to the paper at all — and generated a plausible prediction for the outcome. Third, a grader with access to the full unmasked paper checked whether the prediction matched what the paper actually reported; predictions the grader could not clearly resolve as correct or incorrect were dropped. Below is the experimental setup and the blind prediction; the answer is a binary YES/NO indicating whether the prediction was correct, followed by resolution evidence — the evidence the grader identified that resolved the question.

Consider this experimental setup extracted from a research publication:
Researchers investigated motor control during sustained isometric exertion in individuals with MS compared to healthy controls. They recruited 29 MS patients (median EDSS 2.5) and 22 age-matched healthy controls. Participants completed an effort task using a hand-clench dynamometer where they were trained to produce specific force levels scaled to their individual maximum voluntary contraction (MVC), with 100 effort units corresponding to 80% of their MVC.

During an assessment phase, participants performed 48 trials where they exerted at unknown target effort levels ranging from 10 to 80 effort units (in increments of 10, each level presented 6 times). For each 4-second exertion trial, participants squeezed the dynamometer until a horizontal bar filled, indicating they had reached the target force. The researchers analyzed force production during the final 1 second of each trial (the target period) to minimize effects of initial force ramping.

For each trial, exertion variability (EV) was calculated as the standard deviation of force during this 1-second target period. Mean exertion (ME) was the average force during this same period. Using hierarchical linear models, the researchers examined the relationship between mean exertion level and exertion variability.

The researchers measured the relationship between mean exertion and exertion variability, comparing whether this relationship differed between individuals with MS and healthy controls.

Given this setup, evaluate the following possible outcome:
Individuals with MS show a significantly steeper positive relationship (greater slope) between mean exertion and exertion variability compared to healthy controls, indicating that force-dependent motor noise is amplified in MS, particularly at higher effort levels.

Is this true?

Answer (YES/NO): YES